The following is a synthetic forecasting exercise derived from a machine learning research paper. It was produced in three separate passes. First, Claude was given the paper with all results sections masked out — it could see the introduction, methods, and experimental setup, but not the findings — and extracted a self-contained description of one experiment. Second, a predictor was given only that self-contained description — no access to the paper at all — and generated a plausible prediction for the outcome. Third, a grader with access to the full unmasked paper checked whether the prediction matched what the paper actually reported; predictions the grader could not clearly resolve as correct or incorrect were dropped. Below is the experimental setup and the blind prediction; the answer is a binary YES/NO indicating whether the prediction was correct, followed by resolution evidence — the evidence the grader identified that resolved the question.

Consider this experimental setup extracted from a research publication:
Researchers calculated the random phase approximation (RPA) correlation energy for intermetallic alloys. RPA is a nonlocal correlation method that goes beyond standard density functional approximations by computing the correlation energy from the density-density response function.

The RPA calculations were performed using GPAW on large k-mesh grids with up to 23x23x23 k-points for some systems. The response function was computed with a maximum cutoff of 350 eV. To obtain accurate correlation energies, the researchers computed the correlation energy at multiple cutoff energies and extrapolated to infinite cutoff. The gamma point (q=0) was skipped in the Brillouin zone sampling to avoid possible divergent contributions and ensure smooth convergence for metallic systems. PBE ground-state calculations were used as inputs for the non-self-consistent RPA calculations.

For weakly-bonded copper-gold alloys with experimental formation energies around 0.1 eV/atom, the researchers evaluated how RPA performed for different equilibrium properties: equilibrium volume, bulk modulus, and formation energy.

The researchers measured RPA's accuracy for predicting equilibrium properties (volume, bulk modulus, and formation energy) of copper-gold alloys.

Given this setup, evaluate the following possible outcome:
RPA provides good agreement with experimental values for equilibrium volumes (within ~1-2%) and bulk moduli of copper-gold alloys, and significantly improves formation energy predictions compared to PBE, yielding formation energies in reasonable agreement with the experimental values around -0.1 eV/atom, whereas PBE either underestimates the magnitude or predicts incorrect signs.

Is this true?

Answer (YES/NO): YES